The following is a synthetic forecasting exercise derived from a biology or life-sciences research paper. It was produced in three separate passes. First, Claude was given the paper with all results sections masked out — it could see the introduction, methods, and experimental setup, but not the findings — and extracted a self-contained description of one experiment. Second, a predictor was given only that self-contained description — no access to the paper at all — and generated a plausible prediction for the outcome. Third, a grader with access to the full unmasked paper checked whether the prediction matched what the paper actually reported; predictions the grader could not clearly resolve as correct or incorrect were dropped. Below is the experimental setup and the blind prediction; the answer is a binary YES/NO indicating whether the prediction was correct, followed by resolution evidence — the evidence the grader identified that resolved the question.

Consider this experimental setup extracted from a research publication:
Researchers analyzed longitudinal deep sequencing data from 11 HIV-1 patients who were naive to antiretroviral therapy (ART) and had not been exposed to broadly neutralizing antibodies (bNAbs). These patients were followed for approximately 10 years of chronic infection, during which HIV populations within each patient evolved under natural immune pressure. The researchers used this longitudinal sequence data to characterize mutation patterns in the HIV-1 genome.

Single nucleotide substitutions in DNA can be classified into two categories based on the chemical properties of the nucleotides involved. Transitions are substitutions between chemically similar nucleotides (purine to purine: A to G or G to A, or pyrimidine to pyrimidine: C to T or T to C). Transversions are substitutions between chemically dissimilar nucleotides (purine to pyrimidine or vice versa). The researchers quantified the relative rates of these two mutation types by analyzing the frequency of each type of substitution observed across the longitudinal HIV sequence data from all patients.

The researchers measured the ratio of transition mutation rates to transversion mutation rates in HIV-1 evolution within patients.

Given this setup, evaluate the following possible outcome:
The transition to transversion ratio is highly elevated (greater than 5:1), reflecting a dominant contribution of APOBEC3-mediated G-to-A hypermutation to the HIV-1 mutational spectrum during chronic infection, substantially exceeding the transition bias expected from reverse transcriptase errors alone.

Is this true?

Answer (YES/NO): YES